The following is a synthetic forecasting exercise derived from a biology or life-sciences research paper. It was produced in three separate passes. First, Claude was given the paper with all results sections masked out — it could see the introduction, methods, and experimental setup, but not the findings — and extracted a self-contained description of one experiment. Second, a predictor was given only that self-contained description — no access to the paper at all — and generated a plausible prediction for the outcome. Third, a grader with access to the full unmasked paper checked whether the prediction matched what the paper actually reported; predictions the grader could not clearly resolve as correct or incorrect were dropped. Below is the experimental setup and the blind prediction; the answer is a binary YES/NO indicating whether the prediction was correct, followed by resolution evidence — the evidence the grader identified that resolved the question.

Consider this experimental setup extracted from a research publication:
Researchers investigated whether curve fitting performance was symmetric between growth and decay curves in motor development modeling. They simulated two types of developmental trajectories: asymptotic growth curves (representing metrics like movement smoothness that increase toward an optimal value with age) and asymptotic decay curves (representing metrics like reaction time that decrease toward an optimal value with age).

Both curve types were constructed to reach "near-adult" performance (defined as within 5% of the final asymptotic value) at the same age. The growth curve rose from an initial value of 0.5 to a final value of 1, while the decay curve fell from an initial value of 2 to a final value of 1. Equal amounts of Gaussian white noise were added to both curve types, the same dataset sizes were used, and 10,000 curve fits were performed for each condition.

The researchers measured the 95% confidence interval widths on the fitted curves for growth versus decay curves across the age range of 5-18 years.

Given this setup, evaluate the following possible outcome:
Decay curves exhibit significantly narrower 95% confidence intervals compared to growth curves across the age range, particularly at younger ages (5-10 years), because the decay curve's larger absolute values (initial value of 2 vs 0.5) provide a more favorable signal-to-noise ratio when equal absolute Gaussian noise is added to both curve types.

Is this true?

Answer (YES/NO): NO